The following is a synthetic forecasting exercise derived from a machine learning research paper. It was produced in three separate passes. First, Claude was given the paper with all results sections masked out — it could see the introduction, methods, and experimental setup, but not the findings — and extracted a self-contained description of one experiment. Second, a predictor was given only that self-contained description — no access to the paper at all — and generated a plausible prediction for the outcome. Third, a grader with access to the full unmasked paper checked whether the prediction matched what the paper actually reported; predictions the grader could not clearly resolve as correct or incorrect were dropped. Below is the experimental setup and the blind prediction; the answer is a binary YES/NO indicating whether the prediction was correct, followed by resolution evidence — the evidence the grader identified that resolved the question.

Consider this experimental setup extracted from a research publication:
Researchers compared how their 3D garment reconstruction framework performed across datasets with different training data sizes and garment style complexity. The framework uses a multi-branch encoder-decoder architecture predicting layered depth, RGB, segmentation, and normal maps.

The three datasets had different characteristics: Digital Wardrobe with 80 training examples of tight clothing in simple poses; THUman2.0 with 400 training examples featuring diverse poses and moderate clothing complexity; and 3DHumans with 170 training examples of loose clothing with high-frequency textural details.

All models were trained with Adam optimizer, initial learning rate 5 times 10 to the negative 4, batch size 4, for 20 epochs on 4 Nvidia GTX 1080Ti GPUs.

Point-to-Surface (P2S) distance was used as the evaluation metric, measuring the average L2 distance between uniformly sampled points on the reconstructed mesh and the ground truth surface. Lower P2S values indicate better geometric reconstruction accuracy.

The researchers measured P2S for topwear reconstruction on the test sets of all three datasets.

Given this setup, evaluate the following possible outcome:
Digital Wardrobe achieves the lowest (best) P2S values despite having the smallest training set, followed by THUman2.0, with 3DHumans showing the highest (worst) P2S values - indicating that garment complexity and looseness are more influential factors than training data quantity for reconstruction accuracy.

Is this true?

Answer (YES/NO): NO